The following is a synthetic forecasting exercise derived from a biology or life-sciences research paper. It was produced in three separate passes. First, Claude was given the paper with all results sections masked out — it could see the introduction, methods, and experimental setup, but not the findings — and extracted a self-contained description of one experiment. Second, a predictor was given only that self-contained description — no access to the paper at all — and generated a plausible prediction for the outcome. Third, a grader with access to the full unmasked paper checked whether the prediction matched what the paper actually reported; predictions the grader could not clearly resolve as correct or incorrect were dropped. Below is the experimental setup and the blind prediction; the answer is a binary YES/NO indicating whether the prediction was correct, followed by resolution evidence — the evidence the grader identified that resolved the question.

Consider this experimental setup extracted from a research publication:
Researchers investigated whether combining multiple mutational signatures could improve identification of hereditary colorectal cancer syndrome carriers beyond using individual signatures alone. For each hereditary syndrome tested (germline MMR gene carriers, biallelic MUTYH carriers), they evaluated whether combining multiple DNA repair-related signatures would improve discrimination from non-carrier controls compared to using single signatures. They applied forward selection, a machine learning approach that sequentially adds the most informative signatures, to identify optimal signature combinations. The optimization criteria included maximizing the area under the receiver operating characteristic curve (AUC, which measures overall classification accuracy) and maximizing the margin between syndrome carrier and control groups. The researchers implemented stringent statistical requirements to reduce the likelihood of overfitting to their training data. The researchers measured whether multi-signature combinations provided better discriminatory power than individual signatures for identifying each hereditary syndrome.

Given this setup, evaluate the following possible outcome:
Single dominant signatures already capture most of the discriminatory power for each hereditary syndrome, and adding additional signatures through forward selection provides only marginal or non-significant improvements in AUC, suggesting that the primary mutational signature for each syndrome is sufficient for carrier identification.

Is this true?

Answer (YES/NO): NO